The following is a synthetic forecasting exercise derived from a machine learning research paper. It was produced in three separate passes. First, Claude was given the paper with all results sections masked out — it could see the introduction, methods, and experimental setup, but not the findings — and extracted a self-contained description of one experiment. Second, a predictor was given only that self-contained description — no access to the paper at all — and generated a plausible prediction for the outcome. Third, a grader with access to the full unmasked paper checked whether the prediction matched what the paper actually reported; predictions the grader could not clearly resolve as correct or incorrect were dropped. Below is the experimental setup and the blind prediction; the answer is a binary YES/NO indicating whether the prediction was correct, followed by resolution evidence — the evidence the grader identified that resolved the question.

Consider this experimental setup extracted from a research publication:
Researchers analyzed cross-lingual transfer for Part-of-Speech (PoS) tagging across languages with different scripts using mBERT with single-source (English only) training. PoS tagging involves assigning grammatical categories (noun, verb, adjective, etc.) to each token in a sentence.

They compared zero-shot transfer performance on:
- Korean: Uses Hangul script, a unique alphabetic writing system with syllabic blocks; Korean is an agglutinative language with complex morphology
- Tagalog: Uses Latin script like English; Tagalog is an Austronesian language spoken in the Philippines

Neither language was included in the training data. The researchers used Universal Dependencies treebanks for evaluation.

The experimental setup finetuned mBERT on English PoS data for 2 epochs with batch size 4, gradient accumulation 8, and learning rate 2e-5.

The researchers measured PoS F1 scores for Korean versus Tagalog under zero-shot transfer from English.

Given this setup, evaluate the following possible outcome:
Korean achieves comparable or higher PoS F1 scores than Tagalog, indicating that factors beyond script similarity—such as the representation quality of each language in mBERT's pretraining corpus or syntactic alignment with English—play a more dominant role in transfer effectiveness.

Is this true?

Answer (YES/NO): NO